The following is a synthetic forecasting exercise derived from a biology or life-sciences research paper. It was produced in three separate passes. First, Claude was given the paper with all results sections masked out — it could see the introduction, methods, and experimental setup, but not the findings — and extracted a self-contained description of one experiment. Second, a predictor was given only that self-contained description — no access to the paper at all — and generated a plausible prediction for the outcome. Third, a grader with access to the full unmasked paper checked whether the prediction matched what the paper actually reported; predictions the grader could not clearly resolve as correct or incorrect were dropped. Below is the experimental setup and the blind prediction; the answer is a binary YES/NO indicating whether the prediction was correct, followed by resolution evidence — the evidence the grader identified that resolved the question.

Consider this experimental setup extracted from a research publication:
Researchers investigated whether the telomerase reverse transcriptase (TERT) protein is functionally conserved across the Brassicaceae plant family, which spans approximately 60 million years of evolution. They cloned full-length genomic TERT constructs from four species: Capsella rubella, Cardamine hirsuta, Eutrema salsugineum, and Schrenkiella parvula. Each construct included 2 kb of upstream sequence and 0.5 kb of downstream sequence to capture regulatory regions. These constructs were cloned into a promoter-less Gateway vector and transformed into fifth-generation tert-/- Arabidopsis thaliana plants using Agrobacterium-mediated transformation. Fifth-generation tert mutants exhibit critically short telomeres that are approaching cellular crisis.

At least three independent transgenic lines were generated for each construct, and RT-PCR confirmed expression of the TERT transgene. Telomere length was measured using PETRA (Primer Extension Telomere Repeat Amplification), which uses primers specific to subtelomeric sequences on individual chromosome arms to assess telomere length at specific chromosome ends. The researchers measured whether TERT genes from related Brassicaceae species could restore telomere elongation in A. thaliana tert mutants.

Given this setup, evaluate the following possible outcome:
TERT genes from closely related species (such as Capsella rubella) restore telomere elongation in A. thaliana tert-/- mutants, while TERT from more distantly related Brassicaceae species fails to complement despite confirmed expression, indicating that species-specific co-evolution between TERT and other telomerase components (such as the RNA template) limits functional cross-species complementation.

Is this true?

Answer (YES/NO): NO